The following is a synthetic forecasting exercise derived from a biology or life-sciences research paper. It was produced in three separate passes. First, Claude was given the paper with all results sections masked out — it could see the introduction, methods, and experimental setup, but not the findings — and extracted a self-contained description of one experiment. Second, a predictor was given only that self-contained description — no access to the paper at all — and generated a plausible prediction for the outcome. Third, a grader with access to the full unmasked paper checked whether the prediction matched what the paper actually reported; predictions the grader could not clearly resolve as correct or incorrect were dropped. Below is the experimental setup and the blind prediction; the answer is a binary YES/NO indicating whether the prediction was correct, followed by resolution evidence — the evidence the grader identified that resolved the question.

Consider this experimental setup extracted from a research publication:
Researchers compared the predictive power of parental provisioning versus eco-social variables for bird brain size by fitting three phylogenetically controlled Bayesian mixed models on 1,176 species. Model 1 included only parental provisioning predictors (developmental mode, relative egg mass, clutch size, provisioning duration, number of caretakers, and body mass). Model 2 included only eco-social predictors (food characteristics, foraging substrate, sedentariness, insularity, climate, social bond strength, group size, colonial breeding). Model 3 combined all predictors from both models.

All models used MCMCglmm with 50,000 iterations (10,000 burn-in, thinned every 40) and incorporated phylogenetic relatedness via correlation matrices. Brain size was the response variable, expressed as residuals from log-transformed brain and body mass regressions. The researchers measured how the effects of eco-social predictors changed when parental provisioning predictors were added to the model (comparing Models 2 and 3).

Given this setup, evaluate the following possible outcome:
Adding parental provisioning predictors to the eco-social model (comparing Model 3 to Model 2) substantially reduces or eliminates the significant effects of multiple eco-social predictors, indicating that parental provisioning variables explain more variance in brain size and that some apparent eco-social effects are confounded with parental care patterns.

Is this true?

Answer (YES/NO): NO